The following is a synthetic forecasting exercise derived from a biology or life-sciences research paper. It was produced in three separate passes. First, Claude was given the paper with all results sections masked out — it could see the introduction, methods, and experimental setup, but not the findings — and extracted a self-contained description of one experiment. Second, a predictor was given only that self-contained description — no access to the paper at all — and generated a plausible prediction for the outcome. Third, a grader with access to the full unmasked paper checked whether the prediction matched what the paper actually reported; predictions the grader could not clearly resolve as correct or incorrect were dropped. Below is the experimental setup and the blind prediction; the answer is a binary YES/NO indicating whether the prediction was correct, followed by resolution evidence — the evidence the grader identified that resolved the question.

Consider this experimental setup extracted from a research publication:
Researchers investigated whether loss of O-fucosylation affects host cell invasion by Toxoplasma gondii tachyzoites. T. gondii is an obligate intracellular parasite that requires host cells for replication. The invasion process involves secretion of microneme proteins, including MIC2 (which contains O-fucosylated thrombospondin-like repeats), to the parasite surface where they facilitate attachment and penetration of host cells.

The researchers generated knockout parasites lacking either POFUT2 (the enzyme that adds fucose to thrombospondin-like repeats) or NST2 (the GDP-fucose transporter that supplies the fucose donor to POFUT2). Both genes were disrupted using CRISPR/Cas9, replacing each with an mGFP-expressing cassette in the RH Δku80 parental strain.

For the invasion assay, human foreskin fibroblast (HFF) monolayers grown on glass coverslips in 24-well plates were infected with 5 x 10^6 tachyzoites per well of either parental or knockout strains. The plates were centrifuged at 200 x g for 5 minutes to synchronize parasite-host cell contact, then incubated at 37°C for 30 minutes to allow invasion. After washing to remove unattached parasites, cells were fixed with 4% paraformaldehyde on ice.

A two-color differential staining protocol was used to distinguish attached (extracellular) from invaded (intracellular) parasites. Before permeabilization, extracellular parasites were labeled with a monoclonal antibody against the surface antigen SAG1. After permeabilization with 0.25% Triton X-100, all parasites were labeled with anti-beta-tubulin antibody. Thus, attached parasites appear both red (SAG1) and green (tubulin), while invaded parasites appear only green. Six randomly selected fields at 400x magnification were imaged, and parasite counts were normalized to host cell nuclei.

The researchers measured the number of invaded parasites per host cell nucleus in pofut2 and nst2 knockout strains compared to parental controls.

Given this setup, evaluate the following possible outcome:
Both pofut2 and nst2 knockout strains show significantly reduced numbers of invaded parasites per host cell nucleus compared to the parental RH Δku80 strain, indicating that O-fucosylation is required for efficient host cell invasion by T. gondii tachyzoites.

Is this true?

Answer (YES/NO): YES